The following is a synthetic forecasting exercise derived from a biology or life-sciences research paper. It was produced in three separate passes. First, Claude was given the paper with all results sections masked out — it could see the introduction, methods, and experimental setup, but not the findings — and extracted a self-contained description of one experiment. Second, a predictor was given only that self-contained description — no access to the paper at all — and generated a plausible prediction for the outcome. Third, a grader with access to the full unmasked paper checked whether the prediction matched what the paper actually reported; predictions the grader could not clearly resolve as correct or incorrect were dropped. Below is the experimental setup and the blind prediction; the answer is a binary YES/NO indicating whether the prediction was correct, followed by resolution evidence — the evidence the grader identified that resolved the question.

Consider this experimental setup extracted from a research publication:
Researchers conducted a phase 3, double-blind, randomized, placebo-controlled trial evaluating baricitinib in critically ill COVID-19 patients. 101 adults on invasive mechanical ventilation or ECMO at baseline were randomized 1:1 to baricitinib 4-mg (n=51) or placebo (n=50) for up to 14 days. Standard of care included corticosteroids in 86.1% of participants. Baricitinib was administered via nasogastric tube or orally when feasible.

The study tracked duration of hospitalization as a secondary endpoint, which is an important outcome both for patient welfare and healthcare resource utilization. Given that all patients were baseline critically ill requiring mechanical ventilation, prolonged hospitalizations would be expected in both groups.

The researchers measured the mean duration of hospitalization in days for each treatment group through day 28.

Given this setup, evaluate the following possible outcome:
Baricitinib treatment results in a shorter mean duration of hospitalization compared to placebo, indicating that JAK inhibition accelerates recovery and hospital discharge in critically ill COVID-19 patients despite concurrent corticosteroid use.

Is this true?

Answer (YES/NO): YES